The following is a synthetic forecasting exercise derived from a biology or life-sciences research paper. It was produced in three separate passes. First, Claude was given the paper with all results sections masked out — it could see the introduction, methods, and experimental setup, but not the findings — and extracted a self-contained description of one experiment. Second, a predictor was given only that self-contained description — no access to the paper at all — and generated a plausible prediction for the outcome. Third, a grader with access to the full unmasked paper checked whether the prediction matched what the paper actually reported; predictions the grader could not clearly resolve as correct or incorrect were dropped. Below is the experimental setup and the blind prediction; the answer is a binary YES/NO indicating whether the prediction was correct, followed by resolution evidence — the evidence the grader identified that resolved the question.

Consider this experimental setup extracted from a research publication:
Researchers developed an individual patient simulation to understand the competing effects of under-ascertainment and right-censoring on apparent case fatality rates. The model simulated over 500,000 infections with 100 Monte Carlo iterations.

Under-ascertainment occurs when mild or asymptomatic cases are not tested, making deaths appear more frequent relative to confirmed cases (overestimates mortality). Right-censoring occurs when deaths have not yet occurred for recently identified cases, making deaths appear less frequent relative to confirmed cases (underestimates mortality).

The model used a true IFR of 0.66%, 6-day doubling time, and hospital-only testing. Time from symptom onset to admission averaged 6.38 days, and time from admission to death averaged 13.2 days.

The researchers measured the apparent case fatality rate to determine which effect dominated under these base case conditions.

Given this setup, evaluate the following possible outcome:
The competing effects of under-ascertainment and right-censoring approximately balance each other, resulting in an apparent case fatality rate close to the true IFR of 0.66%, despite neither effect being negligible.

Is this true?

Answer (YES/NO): NO